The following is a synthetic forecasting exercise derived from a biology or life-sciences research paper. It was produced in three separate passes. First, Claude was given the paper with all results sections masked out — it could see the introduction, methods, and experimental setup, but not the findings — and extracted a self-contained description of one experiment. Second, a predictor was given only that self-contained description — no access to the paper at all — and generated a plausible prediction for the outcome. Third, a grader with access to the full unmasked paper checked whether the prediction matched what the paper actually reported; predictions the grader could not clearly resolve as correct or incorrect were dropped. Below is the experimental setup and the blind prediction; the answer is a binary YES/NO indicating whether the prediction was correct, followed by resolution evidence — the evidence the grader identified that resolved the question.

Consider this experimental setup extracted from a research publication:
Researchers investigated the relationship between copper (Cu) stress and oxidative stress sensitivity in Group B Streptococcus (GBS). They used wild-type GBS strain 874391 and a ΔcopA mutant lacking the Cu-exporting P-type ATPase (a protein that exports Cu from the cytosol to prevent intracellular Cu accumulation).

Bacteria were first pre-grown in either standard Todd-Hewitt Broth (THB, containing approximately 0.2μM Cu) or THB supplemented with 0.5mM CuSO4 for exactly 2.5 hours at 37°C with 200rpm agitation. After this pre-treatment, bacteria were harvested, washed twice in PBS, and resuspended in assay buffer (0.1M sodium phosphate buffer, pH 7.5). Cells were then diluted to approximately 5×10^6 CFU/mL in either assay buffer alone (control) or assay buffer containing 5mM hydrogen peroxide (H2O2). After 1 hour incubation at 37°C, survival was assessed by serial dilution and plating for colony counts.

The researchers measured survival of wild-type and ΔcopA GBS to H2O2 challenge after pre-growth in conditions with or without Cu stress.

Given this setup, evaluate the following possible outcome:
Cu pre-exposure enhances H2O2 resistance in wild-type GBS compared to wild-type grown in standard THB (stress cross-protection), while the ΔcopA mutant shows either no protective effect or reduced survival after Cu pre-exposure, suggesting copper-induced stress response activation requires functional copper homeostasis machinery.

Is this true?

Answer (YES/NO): NO